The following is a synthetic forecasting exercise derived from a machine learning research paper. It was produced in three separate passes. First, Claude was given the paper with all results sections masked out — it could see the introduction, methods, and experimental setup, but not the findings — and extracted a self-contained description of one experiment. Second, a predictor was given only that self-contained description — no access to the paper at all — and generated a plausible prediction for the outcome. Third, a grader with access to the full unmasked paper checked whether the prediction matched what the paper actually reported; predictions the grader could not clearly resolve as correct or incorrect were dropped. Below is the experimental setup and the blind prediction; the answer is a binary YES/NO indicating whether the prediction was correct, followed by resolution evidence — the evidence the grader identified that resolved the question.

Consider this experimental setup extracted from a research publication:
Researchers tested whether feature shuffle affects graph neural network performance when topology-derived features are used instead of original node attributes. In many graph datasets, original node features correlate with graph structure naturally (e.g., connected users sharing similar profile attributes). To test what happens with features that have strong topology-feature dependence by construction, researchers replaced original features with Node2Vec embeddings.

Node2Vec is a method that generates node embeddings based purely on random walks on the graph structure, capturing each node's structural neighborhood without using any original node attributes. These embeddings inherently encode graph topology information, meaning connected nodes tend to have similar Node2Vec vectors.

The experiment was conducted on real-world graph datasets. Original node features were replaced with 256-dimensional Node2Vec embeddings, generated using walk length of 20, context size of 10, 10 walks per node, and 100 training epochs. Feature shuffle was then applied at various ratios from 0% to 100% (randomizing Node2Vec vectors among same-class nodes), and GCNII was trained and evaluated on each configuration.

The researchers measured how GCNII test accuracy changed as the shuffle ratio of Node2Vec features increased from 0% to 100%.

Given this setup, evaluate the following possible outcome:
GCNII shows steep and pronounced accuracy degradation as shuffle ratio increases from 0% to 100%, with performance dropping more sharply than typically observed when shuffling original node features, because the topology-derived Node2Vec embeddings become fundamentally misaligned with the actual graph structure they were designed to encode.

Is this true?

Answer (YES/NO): NO